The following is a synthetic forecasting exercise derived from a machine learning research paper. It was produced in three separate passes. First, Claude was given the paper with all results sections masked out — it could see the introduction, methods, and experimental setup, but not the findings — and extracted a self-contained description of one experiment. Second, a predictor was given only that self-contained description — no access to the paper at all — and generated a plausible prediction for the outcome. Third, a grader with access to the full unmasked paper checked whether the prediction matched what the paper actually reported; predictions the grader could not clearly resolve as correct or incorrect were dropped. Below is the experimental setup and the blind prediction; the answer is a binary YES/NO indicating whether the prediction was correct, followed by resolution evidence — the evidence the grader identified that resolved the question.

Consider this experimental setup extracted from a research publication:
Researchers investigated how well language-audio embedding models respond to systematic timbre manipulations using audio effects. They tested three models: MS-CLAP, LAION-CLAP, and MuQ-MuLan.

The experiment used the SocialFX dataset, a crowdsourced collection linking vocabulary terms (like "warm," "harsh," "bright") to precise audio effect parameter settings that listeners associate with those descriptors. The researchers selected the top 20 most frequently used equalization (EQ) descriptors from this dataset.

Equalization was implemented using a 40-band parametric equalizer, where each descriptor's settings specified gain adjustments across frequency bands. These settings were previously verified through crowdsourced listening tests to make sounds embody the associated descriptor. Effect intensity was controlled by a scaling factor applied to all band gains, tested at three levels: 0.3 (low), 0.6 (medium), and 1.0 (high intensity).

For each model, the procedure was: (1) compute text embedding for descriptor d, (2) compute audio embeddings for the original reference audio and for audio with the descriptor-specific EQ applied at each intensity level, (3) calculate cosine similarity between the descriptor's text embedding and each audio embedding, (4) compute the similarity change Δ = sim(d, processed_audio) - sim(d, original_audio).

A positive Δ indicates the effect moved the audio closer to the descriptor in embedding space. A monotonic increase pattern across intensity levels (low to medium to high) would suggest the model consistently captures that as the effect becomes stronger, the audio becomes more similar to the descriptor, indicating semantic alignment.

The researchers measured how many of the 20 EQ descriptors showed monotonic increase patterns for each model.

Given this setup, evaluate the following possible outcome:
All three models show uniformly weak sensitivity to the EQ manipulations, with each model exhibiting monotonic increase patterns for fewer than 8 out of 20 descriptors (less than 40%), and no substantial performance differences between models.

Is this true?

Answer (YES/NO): NO